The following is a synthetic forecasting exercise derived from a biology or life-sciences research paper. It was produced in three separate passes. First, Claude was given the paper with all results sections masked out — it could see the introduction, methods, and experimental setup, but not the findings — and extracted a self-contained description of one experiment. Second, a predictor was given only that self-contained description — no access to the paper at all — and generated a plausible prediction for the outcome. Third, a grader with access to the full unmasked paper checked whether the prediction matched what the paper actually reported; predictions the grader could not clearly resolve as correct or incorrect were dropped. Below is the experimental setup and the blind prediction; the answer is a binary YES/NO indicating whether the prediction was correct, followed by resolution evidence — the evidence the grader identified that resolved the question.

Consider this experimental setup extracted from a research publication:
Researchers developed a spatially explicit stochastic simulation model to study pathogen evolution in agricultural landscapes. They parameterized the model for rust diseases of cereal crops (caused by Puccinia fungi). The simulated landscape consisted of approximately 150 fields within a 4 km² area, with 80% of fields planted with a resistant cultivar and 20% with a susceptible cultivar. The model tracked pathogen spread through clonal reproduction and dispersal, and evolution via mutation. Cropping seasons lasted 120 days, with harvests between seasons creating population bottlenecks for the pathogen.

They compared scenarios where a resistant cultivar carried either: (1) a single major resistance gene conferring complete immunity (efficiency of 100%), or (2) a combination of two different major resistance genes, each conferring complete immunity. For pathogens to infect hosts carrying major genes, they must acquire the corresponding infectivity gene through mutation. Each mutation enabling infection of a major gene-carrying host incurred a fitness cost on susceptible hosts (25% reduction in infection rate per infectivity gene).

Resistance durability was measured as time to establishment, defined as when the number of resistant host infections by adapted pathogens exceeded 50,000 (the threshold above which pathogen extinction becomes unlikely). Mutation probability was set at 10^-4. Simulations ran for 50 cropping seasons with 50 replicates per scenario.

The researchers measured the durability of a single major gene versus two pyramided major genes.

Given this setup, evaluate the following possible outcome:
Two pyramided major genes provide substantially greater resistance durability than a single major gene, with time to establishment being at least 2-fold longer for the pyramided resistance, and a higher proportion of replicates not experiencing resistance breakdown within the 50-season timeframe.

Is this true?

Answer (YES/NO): YES